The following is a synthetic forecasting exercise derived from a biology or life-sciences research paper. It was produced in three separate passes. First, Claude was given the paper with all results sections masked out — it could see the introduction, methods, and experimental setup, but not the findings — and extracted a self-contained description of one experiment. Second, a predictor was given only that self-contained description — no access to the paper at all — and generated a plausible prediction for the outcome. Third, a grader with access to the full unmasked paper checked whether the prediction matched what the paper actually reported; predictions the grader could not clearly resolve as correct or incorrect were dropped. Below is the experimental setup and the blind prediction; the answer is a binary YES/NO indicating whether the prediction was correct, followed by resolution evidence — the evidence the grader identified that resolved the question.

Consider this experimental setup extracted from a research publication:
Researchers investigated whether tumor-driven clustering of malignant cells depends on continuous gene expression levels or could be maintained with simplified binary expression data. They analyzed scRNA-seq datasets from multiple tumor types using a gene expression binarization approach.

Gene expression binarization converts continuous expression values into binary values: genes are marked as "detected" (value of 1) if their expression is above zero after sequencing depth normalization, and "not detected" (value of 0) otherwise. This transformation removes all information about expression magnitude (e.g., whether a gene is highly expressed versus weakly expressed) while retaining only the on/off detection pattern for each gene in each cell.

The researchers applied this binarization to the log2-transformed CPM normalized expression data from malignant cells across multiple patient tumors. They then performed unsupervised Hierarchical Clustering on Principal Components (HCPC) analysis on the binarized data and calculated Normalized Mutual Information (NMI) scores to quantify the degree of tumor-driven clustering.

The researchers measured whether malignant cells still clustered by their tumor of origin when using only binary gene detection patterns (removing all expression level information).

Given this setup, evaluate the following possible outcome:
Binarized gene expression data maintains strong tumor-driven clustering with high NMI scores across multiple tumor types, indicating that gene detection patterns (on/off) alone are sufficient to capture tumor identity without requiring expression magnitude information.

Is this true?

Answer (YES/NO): NO